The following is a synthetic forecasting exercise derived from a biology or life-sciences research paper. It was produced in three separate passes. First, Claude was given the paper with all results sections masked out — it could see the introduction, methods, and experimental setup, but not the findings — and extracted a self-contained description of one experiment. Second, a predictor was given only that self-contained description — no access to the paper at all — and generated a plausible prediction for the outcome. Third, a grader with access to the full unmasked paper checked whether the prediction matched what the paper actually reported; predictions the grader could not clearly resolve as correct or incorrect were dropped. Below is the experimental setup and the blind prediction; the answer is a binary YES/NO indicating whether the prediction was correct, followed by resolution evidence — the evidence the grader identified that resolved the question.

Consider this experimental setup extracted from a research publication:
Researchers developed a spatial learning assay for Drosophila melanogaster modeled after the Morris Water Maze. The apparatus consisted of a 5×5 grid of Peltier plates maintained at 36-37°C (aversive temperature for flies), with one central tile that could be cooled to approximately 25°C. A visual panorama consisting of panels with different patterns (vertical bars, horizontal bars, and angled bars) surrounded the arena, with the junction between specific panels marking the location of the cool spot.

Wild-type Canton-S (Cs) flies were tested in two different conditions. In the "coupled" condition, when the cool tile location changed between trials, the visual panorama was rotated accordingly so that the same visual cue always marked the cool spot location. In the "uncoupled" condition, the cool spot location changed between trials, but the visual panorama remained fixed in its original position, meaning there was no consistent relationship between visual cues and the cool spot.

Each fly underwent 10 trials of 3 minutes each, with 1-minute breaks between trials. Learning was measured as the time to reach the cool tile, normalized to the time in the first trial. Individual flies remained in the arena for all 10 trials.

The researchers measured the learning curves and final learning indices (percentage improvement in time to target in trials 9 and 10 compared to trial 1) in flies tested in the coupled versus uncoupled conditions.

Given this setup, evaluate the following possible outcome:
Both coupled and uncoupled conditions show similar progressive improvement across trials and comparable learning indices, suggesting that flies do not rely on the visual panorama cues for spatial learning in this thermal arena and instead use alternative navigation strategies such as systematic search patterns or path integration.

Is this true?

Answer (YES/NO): NO